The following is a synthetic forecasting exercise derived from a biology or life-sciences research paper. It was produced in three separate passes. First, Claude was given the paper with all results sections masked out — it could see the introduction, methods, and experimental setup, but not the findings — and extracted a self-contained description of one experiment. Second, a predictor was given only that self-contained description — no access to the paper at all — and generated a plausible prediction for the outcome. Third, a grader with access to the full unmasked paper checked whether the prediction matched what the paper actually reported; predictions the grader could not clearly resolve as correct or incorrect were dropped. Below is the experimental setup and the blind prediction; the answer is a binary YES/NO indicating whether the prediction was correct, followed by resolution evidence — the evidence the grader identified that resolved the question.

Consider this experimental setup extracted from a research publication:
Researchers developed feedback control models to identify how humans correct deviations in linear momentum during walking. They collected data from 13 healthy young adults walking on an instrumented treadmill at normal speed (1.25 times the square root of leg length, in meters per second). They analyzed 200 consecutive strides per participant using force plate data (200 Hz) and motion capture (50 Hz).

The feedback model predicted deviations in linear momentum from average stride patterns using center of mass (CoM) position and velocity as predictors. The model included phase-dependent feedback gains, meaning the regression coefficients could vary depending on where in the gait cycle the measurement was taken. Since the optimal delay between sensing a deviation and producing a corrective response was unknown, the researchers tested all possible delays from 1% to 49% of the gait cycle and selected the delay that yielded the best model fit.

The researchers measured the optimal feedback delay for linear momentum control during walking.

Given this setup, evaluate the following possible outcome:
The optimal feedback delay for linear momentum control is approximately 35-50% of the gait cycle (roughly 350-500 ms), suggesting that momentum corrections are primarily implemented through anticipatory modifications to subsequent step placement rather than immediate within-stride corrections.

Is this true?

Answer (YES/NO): NO